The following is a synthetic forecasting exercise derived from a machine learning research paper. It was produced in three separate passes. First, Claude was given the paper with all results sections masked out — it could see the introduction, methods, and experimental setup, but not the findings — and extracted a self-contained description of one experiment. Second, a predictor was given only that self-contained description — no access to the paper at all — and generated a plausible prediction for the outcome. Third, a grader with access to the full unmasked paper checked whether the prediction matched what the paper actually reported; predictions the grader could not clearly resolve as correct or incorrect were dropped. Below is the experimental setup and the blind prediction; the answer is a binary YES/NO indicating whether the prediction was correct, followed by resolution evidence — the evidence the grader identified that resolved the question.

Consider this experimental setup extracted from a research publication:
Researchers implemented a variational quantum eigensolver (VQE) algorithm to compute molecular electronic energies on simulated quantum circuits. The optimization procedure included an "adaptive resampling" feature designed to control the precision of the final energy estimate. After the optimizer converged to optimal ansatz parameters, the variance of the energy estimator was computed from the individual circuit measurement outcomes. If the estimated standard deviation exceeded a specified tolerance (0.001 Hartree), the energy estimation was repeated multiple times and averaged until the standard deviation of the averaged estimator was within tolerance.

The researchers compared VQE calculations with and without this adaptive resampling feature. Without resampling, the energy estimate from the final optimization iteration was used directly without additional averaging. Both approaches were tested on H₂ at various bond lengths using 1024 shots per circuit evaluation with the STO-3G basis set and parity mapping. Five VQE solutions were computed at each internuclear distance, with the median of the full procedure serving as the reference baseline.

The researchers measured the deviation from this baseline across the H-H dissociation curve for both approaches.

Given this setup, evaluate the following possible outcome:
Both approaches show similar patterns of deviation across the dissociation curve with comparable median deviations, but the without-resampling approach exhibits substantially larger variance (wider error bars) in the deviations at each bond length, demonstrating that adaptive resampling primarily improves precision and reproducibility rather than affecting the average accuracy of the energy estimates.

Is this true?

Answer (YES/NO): YES